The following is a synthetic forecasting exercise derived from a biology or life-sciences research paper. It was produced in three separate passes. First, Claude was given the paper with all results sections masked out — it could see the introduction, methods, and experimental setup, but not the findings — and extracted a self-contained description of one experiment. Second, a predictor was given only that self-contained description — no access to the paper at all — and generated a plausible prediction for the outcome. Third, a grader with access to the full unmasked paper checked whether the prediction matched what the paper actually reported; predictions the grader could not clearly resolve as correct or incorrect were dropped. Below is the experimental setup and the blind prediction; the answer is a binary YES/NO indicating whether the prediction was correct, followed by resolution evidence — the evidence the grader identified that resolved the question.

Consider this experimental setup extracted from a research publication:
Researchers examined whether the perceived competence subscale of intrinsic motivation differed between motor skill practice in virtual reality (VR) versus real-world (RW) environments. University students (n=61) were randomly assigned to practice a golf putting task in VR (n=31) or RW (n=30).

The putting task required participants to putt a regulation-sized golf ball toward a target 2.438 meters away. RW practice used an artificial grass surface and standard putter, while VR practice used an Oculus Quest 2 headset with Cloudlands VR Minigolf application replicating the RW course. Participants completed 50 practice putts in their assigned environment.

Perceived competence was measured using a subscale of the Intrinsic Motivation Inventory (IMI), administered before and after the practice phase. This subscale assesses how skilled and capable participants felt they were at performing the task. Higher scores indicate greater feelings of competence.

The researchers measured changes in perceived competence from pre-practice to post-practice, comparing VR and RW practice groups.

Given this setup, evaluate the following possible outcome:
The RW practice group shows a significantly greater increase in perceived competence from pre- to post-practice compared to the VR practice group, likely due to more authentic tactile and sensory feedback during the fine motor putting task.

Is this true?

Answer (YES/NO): NO